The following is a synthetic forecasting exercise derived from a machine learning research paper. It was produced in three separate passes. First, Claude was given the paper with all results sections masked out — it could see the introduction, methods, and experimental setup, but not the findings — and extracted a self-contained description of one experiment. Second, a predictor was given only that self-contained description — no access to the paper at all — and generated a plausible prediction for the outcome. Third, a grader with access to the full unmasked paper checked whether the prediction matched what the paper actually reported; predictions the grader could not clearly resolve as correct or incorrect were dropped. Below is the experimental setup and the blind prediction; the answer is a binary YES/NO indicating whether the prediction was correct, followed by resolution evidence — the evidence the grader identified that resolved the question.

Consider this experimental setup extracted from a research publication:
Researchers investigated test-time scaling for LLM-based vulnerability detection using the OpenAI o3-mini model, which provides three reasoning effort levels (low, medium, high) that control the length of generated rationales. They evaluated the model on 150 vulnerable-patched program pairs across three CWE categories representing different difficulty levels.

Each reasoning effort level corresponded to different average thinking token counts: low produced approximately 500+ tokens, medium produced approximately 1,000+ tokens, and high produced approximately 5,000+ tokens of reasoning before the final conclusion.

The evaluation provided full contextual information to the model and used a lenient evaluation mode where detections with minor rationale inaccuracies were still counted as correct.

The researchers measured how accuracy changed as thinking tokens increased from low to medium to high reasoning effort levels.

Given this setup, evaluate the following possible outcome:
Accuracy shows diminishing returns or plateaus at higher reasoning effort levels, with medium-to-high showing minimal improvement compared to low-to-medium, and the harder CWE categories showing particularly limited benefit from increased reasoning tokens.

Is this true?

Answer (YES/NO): NO